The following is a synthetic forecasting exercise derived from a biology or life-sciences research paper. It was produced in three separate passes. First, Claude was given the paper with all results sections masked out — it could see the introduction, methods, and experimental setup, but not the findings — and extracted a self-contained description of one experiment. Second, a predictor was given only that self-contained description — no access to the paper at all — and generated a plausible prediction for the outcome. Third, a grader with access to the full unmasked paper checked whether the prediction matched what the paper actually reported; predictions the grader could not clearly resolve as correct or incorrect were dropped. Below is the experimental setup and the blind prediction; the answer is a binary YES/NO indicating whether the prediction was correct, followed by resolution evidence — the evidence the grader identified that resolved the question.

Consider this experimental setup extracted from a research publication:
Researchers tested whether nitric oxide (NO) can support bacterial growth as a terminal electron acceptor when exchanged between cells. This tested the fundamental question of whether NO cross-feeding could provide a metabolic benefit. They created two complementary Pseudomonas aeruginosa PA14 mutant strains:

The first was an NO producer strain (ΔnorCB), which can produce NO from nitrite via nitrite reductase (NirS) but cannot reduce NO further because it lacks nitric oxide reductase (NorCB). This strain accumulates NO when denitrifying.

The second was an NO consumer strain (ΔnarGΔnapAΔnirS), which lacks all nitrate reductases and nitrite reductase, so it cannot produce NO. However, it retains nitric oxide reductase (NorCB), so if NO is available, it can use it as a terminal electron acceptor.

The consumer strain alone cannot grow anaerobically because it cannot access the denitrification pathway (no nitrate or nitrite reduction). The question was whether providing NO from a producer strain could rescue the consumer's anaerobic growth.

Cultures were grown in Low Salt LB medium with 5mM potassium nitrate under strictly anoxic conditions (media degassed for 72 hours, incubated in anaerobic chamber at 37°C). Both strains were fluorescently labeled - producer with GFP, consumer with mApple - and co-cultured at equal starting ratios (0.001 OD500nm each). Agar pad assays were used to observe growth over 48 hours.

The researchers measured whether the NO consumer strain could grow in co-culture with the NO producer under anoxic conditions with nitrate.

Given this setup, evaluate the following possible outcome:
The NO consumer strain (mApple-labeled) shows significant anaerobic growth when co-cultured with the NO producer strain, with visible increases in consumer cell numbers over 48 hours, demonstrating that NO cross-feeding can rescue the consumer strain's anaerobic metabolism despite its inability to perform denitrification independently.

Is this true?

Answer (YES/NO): YES